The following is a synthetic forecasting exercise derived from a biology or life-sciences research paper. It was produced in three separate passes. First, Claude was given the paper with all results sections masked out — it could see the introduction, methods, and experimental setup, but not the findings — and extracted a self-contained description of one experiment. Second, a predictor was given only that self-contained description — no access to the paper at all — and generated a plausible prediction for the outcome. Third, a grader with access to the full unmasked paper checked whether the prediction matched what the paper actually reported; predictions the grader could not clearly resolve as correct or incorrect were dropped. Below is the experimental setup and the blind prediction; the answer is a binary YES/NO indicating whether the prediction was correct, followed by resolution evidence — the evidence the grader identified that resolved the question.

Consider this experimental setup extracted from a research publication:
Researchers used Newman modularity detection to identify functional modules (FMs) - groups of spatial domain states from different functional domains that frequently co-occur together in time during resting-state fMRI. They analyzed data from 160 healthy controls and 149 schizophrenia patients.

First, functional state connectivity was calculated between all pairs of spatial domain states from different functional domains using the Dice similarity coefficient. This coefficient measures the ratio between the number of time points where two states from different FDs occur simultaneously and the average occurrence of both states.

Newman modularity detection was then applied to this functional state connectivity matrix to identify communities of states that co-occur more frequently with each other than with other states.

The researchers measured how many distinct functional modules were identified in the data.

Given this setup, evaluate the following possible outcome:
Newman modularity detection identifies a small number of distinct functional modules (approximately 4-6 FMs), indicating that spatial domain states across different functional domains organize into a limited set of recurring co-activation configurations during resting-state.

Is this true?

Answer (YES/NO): NO